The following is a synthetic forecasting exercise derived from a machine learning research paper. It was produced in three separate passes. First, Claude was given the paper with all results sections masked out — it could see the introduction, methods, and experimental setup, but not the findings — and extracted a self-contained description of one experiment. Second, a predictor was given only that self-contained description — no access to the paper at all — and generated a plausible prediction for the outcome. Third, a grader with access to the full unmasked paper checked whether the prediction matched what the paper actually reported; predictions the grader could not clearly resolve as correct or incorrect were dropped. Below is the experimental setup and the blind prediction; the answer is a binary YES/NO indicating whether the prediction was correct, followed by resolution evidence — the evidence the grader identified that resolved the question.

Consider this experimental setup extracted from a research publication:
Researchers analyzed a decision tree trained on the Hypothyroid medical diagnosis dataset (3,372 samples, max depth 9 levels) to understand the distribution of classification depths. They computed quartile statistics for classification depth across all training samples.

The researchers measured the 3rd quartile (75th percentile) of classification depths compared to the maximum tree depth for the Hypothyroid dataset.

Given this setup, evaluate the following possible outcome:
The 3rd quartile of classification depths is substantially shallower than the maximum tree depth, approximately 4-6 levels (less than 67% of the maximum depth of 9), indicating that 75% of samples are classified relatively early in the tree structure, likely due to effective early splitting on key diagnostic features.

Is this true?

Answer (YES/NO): NO